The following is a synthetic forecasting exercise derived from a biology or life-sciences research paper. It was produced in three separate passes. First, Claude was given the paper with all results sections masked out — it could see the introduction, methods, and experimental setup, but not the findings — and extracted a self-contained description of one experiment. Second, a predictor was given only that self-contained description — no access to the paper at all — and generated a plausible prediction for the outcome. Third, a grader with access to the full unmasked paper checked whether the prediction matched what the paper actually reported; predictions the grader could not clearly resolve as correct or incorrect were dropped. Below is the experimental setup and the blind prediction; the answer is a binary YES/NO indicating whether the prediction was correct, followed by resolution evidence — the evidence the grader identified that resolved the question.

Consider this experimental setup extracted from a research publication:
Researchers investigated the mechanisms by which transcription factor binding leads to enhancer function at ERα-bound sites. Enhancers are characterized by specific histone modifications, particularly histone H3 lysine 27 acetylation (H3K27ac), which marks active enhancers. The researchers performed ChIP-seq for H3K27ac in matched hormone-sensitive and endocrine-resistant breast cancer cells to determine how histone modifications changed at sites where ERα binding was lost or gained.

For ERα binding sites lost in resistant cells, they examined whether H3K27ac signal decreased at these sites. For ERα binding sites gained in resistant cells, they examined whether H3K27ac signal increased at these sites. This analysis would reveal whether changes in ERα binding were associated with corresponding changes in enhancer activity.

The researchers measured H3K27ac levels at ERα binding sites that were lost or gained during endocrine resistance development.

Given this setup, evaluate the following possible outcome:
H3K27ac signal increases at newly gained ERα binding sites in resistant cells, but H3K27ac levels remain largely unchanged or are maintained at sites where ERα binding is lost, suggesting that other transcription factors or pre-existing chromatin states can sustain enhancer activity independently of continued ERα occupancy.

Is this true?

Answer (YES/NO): NO